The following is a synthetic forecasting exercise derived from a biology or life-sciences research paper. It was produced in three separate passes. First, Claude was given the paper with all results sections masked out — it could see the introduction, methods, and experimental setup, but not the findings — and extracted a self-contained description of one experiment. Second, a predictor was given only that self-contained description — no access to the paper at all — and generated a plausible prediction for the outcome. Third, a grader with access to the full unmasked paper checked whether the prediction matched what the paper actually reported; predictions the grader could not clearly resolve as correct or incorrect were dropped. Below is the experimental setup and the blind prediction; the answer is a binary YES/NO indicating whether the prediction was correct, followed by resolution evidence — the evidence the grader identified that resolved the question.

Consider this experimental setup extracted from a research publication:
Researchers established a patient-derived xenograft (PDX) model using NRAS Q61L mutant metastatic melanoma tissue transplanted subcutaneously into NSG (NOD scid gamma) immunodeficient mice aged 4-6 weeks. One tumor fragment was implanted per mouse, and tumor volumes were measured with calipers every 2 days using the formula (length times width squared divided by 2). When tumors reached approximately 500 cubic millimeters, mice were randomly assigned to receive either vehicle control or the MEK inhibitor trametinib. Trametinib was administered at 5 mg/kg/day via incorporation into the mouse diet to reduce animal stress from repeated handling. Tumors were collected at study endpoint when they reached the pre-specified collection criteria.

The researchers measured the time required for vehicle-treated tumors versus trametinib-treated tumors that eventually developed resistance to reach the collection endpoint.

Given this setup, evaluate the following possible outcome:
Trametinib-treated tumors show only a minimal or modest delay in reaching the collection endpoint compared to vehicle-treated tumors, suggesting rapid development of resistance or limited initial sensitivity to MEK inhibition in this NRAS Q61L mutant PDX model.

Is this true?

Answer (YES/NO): NO